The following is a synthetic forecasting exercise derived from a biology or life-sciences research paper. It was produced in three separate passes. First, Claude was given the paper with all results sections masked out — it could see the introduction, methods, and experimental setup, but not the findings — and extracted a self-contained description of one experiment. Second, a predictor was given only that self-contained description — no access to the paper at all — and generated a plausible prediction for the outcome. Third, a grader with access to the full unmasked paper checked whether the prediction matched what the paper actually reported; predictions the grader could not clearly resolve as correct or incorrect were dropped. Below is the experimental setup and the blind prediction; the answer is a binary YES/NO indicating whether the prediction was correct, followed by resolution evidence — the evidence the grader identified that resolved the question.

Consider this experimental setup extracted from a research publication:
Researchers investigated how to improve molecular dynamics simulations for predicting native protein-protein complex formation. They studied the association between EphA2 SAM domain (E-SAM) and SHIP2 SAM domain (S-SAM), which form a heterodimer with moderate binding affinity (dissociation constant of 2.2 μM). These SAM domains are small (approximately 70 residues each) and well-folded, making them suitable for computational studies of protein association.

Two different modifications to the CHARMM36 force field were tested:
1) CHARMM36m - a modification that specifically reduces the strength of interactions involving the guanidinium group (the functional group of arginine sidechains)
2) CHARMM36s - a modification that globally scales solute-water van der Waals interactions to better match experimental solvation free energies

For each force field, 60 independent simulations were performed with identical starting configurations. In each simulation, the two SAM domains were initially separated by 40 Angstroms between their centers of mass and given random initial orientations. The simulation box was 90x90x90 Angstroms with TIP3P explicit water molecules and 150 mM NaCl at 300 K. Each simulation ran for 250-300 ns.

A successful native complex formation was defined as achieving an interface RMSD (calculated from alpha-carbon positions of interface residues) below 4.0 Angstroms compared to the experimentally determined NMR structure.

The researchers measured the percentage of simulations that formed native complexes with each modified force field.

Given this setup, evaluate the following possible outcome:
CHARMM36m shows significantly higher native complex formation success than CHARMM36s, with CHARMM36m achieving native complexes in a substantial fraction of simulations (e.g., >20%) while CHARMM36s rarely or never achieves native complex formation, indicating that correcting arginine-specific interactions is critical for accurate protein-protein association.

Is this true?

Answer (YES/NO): NO